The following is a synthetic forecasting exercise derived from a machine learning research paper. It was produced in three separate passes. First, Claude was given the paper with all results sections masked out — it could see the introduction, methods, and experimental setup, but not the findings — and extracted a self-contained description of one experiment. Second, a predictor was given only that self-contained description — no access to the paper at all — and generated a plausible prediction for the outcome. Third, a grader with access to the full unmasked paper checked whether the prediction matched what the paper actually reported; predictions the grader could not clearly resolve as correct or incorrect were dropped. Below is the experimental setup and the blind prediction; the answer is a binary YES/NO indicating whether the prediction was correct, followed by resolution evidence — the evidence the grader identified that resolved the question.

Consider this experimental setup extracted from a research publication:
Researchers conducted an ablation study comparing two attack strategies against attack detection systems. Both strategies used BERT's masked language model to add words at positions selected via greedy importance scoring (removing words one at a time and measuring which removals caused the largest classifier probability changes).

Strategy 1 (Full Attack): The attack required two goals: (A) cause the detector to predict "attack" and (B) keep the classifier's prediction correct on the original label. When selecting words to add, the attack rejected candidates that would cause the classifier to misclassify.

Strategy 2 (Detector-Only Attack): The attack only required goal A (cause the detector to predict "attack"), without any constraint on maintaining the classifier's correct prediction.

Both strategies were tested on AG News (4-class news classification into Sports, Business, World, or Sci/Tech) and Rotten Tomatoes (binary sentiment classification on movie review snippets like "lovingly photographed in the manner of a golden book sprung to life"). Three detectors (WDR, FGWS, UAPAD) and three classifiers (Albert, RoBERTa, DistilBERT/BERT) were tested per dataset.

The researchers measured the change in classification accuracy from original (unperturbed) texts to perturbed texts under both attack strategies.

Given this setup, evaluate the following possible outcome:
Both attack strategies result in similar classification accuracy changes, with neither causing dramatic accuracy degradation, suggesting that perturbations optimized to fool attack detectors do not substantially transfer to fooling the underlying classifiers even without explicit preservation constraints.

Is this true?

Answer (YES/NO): NO